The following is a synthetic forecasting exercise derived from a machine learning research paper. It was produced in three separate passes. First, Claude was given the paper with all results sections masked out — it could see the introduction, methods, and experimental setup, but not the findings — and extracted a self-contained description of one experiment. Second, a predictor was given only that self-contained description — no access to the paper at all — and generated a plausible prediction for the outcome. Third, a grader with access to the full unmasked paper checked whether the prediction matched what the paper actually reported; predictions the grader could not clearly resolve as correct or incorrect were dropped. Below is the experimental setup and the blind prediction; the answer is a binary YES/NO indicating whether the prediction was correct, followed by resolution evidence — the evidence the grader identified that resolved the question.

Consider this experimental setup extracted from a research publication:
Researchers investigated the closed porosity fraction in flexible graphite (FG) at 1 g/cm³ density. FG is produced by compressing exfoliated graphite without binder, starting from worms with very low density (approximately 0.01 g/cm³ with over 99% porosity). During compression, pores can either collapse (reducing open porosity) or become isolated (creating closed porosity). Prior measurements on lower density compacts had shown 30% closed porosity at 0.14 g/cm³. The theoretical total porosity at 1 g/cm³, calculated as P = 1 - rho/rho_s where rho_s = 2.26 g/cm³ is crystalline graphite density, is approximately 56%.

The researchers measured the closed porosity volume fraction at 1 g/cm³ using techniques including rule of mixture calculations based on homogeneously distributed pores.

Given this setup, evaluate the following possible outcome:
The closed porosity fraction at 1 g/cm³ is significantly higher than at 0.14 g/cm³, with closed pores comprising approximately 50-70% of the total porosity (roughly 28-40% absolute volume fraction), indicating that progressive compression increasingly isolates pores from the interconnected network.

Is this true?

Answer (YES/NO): NO